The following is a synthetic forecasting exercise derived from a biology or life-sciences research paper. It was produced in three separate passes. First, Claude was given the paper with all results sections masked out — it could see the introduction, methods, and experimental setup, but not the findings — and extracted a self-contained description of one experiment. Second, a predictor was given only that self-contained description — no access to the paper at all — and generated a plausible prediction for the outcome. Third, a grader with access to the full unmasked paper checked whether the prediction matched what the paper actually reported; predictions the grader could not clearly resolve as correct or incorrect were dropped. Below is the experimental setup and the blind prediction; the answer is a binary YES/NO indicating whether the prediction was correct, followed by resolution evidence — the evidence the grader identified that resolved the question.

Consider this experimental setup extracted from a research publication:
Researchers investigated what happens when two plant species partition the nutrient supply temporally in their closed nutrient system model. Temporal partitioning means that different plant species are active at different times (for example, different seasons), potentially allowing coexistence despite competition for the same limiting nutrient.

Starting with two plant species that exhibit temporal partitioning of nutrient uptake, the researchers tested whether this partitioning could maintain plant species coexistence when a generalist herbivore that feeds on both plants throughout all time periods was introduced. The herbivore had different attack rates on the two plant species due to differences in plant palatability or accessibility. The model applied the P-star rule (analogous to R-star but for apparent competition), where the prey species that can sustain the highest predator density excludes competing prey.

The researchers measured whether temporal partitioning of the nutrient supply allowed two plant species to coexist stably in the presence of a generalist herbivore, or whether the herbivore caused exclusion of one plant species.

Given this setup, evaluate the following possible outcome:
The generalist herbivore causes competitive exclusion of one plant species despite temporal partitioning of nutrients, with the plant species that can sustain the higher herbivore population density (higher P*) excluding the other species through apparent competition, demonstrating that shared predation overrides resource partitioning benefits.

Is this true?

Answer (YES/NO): YES